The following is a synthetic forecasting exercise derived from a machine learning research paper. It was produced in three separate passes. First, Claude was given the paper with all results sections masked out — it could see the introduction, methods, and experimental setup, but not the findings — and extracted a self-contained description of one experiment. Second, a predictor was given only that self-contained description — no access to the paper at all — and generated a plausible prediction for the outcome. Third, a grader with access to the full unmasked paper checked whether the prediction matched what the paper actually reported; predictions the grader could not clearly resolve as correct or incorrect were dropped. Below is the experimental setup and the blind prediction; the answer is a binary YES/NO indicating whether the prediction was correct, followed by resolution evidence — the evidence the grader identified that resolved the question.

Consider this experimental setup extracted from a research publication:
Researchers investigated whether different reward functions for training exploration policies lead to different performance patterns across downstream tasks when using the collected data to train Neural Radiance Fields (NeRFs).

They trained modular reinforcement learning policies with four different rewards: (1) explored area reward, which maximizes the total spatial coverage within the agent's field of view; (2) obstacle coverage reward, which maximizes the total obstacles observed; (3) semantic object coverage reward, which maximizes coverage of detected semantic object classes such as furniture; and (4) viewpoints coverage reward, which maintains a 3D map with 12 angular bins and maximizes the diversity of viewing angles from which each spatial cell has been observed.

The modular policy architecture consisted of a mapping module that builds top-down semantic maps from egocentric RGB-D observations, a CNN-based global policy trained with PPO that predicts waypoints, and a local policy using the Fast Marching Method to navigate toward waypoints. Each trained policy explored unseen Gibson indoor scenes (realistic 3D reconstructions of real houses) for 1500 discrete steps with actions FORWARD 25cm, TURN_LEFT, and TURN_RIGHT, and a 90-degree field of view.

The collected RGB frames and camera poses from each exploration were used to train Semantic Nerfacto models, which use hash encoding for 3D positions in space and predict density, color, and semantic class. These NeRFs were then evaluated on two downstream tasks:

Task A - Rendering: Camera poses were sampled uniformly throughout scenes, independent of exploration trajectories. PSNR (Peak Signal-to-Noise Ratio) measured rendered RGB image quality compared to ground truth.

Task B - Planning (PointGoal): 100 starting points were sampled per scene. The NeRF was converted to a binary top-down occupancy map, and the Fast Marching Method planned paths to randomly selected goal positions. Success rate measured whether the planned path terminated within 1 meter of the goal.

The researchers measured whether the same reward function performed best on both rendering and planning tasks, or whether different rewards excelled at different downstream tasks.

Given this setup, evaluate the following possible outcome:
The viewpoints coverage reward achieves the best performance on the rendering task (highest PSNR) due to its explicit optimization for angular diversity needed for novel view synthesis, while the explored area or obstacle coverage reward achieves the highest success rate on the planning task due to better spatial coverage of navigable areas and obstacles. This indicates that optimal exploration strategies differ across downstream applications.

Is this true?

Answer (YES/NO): NO